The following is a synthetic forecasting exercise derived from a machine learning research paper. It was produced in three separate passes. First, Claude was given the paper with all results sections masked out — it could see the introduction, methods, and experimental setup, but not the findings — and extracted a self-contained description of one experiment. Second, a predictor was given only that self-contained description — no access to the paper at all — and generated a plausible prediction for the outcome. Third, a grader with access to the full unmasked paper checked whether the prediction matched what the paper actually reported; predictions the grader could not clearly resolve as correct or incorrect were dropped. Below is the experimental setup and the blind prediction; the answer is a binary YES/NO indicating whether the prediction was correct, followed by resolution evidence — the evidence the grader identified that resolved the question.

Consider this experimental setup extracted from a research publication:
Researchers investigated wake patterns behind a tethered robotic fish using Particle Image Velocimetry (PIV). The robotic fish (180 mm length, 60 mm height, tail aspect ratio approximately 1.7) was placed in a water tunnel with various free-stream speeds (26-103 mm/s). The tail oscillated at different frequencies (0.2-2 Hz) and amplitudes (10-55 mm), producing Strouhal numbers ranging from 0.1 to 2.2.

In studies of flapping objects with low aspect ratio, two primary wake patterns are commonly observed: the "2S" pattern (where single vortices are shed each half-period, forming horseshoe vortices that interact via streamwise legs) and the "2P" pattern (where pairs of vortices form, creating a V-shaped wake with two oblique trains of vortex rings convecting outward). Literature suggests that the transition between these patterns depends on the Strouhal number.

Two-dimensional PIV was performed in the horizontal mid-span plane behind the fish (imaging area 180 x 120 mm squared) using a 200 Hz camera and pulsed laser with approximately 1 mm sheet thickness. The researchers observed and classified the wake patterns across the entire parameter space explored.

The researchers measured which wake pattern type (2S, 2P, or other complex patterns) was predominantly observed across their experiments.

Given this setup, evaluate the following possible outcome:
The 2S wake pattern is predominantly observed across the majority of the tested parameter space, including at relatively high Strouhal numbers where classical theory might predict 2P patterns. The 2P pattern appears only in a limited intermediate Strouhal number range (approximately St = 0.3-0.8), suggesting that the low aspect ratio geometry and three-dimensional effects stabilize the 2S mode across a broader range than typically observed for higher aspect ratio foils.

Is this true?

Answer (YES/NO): NO